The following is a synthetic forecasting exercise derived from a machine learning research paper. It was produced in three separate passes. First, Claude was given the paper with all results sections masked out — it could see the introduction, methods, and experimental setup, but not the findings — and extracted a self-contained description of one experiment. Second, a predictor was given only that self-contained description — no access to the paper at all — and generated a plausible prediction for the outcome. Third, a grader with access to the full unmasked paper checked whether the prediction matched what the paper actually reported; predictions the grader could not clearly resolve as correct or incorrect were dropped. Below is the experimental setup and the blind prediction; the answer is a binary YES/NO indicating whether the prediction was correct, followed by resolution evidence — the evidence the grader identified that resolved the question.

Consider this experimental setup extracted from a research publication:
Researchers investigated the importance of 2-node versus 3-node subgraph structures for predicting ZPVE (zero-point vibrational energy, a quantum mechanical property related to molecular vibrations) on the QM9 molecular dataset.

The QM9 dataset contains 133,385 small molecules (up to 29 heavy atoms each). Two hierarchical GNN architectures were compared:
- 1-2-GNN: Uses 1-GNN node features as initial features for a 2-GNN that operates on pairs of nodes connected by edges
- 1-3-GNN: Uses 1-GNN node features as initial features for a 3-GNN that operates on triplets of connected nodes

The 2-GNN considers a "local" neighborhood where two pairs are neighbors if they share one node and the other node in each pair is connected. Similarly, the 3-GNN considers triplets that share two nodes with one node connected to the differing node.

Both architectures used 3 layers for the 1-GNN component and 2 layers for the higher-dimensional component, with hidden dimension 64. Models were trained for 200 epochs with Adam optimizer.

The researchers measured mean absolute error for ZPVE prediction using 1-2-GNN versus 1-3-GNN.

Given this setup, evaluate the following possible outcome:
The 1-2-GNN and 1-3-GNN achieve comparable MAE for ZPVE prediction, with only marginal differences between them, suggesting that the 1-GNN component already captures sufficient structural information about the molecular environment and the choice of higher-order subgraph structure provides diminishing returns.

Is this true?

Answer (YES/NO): NO